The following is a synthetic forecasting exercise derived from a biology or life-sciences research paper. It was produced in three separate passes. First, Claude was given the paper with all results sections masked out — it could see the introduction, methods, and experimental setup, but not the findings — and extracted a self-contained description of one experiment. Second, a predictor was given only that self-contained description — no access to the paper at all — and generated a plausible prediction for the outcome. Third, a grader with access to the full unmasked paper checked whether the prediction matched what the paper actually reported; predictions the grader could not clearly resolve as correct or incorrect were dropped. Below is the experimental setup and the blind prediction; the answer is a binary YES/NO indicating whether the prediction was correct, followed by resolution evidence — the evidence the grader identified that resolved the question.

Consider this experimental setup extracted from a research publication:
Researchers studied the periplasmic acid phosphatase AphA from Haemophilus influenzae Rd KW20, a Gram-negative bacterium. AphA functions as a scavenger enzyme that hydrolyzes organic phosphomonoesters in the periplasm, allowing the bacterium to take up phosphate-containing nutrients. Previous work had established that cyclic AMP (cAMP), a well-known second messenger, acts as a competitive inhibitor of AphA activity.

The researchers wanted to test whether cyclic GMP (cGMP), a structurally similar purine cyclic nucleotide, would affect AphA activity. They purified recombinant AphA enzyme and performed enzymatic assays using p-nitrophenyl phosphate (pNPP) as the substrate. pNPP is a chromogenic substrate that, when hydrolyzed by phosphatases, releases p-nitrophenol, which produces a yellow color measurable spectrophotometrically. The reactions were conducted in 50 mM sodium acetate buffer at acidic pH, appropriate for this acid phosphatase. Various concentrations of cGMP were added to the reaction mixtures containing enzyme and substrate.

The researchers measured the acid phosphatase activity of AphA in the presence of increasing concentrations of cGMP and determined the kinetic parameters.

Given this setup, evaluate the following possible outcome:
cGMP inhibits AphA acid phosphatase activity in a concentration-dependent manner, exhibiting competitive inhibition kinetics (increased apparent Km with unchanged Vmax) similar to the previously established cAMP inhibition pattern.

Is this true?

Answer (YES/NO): YES